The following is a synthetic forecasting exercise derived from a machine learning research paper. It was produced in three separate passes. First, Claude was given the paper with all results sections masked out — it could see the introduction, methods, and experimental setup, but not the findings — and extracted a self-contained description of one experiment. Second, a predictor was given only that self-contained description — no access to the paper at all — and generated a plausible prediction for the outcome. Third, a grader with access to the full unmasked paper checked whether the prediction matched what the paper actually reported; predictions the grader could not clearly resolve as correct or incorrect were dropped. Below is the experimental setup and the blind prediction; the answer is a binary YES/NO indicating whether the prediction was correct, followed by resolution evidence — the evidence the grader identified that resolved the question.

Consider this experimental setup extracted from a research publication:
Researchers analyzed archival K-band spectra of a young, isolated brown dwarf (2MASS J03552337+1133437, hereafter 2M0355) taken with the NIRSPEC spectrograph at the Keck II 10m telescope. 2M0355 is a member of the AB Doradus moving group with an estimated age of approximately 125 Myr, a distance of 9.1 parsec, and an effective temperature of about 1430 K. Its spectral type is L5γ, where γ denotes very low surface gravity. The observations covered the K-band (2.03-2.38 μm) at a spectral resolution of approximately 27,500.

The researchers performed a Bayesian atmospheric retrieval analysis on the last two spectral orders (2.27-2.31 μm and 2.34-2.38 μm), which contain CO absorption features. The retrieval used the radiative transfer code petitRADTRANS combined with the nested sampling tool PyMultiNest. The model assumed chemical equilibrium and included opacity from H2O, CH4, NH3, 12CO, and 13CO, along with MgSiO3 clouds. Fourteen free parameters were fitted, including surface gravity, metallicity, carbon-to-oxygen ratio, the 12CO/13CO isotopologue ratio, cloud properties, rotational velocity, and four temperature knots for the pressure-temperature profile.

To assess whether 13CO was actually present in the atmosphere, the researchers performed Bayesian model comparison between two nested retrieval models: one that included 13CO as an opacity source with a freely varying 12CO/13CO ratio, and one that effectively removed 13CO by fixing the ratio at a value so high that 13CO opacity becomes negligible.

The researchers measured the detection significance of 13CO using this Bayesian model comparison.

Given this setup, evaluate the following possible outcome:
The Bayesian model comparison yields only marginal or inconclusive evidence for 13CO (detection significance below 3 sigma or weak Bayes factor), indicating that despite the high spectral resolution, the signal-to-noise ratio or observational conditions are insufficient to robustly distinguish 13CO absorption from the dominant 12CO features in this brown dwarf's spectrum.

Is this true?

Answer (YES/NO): NO